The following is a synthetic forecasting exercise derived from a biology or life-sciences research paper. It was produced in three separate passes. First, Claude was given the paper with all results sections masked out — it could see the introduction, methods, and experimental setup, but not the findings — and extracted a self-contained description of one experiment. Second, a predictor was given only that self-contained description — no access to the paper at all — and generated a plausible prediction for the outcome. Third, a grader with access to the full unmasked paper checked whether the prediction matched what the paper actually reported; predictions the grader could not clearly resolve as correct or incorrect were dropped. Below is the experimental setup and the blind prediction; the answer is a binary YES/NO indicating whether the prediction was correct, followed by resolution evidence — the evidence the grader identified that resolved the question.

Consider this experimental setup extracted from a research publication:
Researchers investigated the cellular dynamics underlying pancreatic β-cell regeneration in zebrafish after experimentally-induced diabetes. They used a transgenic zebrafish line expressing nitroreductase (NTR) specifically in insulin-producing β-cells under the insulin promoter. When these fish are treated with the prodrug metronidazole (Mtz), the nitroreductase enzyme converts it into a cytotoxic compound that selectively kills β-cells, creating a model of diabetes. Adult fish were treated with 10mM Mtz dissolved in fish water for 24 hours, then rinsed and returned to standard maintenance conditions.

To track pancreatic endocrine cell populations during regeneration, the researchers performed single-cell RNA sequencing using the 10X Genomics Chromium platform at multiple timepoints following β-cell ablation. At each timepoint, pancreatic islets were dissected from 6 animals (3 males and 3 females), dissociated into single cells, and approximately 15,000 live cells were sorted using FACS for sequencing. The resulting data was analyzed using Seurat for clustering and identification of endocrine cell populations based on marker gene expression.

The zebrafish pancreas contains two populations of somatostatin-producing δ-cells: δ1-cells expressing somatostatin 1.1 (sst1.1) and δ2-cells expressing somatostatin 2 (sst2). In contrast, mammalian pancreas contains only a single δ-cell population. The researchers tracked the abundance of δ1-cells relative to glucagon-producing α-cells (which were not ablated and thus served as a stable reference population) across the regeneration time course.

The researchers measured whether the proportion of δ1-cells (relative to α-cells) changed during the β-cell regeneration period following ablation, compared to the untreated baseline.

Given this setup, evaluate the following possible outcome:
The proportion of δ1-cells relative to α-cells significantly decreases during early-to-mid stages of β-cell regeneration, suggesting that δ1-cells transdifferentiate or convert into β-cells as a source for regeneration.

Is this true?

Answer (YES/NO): NO